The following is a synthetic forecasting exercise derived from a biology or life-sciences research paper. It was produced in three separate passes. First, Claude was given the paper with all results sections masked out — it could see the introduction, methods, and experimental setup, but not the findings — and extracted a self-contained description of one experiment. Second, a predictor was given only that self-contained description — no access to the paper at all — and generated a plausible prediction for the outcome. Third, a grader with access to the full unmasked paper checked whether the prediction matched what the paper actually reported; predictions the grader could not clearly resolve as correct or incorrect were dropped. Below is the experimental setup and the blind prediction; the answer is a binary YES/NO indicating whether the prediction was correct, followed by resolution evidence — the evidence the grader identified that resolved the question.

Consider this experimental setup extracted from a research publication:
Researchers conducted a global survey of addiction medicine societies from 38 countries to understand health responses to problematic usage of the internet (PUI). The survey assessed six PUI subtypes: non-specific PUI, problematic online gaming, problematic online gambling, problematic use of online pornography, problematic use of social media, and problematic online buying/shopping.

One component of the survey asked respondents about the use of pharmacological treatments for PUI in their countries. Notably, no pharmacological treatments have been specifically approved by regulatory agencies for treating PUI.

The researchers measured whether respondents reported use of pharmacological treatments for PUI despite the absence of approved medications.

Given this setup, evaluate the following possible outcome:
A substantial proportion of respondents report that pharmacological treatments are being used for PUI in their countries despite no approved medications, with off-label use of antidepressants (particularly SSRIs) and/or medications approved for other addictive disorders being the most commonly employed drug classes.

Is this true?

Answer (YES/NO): NO